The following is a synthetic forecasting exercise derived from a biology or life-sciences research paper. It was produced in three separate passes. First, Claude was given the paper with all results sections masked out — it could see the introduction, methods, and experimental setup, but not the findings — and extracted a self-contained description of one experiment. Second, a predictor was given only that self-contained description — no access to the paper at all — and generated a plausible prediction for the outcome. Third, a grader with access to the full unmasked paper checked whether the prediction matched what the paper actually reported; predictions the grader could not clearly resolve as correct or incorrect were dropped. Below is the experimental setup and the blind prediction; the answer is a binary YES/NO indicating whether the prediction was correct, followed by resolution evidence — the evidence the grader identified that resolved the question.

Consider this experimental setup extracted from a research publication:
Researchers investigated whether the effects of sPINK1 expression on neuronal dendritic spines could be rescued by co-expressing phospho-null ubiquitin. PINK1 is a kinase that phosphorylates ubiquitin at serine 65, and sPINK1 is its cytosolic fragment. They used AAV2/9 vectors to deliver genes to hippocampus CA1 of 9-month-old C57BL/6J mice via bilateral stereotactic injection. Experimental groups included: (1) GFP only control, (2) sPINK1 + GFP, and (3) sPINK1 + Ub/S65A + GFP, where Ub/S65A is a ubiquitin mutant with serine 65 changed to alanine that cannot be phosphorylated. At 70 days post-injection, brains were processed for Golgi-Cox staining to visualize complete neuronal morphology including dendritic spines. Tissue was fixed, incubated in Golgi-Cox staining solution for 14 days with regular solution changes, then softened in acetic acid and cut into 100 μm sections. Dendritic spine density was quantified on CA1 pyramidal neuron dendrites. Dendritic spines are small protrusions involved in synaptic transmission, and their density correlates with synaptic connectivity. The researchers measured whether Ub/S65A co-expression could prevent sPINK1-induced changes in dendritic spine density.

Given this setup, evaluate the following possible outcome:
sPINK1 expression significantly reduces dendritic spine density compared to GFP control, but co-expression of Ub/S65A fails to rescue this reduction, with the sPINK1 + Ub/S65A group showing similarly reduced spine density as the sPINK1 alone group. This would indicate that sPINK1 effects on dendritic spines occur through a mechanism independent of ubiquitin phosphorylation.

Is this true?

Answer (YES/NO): NO